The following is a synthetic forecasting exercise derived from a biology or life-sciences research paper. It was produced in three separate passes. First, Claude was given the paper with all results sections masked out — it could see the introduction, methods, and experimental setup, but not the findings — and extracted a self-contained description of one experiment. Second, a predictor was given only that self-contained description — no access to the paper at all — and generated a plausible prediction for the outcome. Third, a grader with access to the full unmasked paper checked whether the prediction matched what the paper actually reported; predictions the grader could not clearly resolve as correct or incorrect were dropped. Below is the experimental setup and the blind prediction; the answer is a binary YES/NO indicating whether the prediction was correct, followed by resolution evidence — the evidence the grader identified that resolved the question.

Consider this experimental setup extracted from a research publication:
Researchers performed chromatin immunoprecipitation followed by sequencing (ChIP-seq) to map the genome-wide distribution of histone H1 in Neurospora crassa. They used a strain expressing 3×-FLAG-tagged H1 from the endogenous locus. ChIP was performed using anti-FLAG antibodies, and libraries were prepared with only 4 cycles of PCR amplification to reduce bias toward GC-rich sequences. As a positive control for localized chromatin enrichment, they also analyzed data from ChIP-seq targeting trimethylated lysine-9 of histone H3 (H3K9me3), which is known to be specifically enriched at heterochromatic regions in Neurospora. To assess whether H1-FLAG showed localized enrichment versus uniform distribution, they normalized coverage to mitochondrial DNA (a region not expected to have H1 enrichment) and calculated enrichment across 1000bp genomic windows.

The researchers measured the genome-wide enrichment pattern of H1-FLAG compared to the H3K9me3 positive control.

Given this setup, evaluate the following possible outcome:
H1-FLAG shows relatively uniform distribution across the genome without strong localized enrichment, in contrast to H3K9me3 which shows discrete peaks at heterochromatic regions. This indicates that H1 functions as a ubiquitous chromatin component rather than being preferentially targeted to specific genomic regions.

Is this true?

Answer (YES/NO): YES